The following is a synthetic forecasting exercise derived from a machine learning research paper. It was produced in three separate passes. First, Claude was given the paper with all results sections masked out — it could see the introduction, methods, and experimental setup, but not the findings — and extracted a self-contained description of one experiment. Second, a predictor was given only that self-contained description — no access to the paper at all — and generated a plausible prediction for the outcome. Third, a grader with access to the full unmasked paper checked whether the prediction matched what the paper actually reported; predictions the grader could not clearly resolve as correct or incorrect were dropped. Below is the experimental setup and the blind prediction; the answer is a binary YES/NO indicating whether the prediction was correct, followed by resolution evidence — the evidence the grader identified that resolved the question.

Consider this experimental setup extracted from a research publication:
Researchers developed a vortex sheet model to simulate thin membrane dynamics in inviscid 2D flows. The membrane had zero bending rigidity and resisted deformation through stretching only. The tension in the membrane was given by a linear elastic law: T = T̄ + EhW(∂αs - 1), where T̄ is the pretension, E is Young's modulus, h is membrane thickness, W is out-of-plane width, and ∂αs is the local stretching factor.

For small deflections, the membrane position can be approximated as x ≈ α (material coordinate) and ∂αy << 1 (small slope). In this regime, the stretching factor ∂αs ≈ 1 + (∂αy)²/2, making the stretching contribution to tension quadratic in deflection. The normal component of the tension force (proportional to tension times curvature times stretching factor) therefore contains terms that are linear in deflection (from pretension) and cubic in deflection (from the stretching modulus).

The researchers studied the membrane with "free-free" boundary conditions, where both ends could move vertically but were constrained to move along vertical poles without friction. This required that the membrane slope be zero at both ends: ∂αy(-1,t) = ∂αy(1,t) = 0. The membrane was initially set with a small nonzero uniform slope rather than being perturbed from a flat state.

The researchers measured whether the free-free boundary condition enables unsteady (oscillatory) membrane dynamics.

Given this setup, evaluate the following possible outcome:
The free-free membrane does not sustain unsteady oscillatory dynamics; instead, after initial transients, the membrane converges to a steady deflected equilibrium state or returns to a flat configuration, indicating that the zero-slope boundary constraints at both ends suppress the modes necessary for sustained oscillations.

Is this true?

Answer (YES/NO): NO